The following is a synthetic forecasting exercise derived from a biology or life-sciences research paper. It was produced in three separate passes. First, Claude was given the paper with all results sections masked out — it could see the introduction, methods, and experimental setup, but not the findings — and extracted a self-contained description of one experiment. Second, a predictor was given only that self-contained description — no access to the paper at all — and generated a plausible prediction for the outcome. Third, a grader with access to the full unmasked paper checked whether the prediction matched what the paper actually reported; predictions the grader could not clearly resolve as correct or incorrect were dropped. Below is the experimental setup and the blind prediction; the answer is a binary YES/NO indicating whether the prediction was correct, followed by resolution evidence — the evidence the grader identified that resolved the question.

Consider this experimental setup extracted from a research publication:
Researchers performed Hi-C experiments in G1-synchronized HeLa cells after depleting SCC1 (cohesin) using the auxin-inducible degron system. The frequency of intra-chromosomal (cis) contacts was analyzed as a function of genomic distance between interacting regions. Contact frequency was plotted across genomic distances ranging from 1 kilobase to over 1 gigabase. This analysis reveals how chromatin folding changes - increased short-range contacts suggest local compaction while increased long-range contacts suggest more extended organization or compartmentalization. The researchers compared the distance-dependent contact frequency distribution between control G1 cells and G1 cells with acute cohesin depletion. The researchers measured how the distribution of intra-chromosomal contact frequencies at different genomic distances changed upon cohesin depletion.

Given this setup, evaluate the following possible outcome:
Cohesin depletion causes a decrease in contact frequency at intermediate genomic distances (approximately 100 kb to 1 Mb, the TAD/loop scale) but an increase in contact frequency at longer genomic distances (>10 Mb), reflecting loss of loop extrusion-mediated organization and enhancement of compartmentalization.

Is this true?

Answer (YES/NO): YES